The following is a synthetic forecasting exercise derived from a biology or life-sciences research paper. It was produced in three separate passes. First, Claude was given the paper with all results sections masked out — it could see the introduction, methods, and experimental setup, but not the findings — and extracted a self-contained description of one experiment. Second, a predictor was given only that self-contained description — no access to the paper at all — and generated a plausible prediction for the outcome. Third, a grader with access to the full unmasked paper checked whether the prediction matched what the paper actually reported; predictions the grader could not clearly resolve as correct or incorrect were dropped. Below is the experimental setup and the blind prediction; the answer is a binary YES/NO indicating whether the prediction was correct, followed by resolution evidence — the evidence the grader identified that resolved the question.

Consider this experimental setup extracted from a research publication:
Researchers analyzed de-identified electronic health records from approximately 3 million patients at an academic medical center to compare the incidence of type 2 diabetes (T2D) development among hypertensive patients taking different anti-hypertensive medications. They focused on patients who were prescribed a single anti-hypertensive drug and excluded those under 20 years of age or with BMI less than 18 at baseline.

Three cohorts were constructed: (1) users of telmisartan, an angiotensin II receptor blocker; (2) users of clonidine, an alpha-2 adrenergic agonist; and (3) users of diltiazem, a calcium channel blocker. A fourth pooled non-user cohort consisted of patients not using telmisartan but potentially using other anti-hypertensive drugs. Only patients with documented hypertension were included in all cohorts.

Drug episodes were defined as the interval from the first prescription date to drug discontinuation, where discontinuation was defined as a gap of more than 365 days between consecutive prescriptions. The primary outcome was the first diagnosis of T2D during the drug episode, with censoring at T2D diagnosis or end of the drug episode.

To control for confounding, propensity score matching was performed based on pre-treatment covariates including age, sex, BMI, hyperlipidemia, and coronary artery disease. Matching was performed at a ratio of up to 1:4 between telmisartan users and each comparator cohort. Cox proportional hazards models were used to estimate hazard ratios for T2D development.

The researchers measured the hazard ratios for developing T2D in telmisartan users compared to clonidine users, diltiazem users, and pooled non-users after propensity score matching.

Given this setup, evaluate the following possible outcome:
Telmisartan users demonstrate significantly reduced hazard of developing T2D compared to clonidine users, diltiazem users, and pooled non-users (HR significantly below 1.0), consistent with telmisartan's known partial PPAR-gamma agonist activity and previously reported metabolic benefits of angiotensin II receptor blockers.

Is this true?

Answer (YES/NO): NO